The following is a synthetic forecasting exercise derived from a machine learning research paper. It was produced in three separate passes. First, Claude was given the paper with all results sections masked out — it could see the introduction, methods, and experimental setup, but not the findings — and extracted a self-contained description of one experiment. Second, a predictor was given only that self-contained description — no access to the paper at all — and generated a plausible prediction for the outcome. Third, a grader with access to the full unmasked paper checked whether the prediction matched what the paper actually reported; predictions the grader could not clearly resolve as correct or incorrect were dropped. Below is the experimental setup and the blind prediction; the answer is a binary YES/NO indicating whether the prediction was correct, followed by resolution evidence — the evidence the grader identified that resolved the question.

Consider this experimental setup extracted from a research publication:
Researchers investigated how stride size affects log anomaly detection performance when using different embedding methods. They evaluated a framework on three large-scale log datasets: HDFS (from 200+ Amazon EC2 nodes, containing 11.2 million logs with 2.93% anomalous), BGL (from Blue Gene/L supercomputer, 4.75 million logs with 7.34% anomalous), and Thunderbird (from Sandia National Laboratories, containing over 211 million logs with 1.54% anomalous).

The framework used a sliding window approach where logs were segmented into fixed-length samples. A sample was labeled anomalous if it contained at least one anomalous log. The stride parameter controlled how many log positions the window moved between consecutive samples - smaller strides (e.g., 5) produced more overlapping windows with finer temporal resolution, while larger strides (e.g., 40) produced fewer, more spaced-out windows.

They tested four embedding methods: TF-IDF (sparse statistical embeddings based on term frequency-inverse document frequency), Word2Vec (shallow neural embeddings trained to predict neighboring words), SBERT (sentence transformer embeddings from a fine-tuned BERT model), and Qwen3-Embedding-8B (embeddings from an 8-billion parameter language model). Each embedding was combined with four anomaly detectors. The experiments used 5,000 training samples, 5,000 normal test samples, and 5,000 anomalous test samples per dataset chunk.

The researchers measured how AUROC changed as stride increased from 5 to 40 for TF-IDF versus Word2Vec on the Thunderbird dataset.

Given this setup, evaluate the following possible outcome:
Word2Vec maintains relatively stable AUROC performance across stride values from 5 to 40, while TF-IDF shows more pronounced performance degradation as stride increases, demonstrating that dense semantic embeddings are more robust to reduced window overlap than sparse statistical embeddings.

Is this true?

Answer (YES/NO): NO